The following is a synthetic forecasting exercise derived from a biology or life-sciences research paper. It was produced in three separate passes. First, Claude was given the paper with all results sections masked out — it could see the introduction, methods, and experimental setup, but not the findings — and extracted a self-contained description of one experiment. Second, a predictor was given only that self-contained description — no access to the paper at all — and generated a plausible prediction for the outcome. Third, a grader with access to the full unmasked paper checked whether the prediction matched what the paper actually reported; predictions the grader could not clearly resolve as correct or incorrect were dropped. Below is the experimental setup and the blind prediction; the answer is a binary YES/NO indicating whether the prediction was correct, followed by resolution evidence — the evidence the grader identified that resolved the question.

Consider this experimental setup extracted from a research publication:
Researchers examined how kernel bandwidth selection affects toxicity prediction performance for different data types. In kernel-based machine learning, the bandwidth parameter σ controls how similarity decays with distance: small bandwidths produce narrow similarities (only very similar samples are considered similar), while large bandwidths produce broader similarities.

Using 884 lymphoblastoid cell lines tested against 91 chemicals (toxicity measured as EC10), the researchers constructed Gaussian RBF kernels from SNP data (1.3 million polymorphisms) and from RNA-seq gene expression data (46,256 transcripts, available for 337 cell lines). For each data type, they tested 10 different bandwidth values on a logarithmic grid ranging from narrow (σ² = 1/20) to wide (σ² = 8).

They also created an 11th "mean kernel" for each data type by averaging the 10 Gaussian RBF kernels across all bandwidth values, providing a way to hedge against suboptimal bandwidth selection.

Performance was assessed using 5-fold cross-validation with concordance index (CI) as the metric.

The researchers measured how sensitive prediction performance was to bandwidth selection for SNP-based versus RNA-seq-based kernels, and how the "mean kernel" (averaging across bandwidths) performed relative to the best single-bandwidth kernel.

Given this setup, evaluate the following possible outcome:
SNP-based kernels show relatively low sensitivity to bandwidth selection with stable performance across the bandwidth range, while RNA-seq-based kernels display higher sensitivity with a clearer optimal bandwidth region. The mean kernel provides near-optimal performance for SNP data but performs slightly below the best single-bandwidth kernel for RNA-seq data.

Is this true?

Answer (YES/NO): NO